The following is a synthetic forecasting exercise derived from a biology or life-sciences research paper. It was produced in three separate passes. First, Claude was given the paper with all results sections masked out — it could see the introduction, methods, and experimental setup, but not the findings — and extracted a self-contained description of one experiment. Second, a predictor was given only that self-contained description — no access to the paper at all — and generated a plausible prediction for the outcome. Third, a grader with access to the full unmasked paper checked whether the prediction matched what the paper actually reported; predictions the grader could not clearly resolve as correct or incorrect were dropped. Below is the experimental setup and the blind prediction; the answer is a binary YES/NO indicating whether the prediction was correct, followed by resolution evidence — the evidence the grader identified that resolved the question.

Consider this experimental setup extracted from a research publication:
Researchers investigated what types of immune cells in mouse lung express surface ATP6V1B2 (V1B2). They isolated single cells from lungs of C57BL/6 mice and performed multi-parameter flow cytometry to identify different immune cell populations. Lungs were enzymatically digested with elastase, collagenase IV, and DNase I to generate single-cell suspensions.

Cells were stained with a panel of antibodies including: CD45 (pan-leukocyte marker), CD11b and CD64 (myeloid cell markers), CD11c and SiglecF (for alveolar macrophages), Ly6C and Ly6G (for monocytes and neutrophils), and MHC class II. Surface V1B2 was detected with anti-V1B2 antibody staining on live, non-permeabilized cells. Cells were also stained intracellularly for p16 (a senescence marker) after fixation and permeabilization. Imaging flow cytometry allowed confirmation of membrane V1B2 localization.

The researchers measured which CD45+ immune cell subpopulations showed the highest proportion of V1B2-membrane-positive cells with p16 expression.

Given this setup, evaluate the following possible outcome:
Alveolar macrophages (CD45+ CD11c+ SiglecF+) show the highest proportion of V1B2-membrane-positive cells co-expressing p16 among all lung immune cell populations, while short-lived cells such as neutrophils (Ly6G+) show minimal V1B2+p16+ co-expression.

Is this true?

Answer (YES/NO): YES